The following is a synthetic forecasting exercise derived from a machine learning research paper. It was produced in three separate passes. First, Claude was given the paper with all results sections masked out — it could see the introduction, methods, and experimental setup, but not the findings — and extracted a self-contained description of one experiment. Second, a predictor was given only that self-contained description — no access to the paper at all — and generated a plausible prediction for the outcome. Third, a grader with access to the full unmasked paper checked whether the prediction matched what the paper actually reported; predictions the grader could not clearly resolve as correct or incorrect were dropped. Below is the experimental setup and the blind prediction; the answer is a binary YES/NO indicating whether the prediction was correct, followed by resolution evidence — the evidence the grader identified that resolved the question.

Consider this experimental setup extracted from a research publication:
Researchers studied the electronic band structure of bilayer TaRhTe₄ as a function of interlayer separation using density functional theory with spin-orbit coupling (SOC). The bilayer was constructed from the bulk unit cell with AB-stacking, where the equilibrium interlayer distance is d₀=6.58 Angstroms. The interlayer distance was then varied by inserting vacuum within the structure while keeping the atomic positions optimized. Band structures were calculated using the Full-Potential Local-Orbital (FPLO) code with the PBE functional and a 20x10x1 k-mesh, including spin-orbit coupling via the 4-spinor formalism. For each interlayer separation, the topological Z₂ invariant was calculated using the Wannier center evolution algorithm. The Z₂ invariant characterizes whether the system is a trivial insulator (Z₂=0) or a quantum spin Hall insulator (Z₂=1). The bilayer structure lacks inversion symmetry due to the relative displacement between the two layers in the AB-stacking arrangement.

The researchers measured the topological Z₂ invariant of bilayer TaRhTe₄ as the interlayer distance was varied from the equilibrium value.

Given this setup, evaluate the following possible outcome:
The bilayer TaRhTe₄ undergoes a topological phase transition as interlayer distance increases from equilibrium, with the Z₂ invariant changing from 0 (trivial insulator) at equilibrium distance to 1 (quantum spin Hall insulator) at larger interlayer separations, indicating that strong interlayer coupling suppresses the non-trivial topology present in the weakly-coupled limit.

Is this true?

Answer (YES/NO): NO